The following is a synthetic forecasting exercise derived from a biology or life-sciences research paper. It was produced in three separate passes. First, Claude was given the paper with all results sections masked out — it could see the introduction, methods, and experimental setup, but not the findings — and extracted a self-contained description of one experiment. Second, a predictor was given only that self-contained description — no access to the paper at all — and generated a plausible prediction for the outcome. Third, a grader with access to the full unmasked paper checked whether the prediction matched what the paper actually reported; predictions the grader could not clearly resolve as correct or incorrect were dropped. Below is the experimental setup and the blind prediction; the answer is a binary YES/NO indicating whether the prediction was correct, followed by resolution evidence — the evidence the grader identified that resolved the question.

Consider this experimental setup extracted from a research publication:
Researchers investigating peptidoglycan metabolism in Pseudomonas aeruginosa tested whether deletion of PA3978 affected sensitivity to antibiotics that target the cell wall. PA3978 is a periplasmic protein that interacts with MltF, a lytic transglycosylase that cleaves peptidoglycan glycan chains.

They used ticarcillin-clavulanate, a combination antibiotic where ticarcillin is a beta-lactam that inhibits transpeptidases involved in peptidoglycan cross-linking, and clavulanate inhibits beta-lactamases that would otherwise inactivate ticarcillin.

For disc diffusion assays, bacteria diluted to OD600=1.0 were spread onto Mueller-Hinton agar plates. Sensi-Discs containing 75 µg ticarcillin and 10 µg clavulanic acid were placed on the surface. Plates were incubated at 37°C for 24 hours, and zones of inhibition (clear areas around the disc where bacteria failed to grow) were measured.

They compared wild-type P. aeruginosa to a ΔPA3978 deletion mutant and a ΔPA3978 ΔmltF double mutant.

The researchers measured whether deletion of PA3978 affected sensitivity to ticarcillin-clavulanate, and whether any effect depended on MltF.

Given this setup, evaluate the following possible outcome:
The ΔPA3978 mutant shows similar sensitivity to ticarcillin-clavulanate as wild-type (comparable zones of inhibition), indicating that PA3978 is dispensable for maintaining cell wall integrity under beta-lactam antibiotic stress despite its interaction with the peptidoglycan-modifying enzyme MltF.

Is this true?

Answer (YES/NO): NO